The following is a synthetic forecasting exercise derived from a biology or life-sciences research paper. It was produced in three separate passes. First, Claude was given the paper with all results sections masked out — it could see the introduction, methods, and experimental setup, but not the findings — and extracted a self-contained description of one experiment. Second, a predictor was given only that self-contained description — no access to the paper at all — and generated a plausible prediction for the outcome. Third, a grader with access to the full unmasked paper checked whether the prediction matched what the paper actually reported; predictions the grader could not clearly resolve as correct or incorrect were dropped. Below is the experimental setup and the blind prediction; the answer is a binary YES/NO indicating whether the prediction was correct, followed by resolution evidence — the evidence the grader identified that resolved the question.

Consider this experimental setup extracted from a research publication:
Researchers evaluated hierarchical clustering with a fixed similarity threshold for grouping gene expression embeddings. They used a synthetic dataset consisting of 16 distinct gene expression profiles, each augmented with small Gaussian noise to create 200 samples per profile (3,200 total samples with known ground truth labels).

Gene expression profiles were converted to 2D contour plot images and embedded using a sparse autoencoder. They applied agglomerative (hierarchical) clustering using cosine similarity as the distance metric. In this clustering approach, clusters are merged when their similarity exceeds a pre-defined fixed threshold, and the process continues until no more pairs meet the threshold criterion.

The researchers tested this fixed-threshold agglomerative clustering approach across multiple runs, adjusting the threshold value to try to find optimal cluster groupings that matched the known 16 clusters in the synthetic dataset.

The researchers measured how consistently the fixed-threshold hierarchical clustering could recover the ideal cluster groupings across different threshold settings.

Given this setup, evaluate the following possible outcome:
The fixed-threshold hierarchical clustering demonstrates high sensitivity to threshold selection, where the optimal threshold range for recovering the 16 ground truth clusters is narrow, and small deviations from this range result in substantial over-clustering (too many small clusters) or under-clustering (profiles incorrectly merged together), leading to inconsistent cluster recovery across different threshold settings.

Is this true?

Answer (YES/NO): YES